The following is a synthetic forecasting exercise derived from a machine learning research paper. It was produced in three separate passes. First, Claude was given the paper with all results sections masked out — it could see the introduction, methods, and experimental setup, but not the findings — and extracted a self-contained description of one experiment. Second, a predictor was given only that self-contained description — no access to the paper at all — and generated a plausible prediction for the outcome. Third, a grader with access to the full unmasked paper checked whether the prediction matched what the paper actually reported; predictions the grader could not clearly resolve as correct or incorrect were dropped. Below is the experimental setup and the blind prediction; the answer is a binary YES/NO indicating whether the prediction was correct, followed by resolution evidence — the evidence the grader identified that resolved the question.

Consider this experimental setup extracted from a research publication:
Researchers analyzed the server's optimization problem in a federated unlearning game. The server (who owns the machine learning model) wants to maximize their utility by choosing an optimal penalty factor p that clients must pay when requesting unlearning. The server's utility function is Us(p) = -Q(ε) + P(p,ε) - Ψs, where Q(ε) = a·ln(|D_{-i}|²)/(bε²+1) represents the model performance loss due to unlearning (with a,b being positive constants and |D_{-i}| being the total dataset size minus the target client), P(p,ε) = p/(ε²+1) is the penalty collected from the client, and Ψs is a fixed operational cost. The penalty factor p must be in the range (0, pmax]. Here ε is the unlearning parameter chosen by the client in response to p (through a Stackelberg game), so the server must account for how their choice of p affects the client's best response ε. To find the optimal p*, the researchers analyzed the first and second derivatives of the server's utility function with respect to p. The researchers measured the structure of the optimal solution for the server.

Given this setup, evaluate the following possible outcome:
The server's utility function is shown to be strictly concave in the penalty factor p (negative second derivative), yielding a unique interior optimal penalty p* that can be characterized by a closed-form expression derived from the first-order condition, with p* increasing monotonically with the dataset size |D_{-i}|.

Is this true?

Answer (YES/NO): NO